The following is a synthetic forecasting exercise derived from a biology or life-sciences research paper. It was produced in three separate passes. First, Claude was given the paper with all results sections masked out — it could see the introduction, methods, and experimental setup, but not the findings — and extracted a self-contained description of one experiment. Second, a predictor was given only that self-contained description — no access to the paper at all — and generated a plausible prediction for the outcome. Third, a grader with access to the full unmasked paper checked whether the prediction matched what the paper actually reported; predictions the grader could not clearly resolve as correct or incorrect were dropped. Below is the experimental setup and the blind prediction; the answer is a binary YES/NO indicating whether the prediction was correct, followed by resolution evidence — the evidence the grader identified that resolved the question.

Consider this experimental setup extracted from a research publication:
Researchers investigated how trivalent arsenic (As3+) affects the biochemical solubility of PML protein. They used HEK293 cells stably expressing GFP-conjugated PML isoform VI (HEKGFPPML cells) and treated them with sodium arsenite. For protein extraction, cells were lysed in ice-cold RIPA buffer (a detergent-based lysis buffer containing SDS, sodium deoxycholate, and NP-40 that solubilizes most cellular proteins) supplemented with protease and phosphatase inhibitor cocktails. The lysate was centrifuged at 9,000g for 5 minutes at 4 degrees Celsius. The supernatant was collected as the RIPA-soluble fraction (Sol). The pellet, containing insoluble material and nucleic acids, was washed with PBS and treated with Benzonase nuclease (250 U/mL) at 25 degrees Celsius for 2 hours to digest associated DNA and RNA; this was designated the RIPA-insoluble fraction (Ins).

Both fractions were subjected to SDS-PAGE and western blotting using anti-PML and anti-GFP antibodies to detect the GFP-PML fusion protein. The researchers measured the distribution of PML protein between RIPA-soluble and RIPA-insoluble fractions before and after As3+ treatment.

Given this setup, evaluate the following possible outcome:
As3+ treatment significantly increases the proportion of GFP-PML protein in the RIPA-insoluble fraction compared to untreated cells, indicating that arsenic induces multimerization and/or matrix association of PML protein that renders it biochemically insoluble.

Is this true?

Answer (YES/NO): YES